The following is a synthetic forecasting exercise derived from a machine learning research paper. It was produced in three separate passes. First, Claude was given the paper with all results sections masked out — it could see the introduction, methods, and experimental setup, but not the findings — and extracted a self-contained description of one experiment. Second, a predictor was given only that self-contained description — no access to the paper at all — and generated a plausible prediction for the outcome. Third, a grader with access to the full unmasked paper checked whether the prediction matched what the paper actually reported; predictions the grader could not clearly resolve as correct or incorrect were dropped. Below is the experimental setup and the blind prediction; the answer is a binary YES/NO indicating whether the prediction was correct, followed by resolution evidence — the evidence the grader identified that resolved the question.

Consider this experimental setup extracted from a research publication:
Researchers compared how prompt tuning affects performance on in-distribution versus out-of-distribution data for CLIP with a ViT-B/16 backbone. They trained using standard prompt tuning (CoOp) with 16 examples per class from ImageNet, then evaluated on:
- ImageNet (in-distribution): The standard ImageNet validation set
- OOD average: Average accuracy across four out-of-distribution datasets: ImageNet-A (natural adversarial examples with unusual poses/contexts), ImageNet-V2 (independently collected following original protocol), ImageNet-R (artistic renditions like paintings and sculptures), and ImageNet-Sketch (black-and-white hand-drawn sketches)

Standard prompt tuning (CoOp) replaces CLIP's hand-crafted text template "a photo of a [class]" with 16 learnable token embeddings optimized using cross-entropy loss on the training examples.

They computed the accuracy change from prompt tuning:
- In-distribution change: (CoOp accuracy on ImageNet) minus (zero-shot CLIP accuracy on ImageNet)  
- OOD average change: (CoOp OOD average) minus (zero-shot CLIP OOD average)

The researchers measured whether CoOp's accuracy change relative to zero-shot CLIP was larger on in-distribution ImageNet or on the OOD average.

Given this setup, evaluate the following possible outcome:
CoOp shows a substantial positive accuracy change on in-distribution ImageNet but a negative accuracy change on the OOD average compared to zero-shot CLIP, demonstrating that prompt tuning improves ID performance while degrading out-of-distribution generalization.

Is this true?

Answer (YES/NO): YES